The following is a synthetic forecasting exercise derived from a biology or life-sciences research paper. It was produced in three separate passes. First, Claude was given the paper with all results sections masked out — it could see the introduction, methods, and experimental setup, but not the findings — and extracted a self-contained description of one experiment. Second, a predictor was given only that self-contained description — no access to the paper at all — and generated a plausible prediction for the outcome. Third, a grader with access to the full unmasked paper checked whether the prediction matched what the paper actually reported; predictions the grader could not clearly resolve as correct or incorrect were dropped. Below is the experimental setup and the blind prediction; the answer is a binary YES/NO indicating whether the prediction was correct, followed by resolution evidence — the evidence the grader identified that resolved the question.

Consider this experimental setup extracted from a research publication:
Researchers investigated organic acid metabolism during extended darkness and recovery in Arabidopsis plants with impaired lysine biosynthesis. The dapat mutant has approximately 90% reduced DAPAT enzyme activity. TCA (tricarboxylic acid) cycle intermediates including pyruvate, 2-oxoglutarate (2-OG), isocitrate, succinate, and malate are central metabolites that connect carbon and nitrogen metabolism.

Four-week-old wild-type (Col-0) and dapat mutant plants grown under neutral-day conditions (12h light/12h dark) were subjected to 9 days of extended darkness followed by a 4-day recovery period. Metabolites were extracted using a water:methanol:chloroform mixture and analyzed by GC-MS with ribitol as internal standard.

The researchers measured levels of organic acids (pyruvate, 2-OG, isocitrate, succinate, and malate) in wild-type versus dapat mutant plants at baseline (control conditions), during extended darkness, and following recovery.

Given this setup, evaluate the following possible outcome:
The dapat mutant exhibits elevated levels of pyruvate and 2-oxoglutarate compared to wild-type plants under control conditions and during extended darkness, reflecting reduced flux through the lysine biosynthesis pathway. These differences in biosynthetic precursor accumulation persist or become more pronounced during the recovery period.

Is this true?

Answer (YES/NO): YES